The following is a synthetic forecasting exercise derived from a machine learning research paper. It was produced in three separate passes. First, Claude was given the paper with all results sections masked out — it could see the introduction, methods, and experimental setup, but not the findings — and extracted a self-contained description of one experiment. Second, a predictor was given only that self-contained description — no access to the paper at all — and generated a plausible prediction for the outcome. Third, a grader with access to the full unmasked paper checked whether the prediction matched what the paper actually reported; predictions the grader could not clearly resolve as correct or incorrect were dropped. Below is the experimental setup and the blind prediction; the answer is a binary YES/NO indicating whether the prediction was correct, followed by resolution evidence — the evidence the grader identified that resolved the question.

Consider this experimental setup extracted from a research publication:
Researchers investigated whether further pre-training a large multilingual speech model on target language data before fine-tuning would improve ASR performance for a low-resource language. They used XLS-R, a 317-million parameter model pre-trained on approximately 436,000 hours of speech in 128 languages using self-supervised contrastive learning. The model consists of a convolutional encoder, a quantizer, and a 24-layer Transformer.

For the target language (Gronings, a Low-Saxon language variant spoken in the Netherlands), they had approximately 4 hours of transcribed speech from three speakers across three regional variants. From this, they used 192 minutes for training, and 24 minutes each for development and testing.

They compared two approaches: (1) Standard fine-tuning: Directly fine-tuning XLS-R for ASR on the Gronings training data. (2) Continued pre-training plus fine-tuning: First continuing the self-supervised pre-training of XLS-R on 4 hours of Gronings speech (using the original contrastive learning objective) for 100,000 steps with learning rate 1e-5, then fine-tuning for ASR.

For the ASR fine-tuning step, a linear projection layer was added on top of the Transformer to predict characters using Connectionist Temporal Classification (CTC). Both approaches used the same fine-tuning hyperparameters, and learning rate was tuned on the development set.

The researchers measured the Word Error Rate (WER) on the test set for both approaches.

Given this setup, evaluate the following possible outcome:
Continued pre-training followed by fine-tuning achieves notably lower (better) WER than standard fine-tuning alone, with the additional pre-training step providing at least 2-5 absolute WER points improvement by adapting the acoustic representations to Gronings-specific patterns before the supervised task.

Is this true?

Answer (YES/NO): NO